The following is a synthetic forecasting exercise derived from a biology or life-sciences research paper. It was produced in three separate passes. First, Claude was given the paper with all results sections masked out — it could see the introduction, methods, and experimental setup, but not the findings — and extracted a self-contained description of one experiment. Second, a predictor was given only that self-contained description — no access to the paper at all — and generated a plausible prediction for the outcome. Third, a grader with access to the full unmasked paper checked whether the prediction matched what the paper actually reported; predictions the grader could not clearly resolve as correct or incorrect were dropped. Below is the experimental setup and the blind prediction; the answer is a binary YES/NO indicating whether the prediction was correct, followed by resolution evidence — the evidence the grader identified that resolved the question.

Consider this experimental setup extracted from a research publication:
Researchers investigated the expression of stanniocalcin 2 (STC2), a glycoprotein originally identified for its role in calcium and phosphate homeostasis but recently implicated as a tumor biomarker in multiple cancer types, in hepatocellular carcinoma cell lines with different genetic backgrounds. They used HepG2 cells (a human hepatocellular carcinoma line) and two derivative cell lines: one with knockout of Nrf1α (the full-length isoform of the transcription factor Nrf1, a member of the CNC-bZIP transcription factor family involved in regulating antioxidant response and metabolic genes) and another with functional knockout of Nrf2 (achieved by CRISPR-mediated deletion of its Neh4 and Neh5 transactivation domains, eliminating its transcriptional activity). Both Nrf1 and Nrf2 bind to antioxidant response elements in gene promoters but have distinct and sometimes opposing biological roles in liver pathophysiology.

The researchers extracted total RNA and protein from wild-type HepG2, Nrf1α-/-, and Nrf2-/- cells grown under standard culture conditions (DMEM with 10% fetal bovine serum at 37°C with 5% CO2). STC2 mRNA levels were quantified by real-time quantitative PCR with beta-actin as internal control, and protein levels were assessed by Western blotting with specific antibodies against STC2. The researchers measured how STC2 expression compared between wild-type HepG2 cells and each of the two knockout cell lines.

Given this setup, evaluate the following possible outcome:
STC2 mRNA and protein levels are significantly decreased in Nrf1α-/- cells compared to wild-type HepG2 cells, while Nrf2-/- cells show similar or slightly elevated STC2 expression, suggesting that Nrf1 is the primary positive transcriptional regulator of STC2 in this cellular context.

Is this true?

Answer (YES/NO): NO